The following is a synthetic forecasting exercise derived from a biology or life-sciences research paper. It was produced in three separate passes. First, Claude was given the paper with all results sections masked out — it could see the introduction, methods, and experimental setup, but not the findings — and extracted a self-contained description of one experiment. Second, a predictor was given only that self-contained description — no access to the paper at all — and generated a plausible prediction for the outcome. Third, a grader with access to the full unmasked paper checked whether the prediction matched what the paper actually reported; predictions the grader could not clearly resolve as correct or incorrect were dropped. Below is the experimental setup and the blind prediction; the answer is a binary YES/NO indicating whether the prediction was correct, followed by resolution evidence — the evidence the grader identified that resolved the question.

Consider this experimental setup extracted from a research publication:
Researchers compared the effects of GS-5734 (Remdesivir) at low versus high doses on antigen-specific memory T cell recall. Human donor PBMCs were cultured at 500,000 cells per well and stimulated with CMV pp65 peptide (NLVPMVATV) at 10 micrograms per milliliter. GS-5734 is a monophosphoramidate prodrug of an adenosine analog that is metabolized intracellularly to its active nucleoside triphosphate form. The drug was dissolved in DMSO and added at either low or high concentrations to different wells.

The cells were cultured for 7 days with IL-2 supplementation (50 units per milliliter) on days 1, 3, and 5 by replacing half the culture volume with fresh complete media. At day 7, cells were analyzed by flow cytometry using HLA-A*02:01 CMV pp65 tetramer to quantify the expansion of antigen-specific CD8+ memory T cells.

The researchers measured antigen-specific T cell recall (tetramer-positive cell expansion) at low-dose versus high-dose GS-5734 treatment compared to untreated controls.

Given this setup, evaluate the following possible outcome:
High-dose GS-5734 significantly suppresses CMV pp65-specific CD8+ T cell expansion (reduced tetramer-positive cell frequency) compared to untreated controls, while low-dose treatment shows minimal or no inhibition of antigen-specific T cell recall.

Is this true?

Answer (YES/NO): NO